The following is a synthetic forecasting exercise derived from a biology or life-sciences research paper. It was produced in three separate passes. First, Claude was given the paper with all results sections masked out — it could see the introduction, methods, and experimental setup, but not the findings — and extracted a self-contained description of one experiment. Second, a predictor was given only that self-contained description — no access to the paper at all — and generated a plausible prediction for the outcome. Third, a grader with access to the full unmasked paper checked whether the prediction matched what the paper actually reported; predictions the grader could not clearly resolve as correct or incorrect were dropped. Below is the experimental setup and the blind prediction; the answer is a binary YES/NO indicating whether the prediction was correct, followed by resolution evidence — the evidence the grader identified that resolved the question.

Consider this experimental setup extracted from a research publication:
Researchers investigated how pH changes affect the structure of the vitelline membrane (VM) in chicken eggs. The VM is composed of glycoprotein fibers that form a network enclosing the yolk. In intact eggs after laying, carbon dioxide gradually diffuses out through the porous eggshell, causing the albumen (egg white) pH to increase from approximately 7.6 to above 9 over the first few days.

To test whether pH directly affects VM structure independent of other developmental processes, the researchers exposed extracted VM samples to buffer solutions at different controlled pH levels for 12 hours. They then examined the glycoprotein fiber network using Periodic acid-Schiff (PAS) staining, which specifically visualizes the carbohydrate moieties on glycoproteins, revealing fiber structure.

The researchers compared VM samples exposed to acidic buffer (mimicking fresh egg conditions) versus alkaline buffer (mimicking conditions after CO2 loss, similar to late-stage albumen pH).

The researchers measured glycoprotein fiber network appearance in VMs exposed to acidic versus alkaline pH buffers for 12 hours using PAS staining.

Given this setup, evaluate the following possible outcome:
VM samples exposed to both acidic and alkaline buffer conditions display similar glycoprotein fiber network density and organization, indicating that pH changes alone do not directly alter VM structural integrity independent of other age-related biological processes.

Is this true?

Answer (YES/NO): NO